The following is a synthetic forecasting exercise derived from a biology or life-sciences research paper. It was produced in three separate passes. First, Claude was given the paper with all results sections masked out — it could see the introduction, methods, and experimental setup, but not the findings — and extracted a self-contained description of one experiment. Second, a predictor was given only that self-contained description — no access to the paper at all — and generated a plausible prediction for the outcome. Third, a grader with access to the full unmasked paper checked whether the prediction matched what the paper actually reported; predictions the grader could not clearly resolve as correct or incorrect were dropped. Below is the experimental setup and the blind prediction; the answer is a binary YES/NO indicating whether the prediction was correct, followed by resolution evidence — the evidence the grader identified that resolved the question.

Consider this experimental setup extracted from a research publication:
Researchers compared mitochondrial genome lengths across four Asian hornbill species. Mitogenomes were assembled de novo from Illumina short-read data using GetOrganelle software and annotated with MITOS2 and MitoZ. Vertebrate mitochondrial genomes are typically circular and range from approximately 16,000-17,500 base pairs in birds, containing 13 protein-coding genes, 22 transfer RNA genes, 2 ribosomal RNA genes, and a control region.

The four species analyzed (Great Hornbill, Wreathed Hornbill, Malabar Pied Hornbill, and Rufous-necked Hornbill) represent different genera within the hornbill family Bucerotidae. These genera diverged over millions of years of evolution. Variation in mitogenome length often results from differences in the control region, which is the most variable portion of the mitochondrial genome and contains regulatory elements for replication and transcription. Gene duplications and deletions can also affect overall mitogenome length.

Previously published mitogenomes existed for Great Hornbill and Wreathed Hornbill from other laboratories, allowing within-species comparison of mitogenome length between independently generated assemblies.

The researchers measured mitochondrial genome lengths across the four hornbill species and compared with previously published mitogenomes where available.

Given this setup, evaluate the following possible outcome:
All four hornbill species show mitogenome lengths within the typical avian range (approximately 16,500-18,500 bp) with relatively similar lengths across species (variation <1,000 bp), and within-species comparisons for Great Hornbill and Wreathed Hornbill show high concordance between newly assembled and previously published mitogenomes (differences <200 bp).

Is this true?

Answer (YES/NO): NO